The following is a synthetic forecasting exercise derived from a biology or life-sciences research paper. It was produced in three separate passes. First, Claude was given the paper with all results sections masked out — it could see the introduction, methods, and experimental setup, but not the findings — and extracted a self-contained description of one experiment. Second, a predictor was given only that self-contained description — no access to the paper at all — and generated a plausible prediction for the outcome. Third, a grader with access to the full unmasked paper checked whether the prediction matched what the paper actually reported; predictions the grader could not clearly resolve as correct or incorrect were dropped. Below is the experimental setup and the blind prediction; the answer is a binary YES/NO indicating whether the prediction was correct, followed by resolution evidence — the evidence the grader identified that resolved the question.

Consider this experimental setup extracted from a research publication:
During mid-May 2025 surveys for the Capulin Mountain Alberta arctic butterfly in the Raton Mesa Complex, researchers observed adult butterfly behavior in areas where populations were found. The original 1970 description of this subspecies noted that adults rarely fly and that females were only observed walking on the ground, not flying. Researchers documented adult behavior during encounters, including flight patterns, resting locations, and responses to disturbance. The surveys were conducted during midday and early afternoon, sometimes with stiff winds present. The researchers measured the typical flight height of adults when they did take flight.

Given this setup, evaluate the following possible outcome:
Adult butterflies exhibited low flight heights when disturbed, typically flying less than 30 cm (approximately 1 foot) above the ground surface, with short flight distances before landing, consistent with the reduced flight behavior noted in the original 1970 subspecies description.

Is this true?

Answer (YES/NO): NO